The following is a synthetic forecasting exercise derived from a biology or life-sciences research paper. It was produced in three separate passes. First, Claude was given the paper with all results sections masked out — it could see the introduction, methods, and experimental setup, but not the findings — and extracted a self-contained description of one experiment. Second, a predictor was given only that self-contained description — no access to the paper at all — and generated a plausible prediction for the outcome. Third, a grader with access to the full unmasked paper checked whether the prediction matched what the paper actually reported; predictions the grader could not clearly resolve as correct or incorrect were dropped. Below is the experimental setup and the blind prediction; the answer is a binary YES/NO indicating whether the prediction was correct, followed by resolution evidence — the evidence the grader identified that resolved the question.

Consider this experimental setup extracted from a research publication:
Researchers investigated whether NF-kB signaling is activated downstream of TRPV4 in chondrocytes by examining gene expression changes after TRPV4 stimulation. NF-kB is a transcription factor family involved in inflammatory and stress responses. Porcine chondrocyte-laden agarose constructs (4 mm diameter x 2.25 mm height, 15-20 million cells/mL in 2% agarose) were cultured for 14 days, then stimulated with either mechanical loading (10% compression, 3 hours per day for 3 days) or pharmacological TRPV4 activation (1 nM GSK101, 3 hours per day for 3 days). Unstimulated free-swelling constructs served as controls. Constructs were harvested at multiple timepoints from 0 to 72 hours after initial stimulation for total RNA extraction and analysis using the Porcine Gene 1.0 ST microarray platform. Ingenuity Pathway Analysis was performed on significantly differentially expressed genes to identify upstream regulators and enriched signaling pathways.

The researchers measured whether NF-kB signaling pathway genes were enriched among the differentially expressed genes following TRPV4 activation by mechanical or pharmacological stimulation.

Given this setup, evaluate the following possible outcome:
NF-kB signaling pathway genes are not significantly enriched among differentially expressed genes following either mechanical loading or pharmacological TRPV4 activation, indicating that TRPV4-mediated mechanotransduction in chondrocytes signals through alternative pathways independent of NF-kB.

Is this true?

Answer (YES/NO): NO